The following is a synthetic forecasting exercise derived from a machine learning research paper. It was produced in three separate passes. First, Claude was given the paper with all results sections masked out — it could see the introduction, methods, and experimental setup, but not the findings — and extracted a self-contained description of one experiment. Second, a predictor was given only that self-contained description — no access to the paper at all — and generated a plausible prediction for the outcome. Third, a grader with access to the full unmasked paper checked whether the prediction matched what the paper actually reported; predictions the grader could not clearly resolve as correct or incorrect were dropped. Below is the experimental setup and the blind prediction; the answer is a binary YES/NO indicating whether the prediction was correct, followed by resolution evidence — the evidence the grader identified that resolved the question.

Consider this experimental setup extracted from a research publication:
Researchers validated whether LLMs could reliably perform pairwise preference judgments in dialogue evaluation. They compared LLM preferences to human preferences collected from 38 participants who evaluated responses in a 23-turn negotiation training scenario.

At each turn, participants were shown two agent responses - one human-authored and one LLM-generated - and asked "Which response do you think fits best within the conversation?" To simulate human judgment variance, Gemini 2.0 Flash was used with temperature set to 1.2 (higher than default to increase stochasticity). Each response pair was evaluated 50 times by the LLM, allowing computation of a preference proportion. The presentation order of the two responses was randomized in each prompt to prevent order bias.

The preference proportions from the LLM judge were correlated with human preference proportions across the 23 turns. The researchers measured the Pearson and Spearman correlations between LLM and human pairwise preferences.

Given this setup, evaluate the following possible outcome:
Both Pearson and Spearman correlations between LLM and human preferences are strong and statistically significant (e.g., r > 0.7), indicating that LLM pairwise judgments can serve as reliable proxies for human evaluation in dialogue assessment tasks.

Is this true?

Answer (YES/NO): NO